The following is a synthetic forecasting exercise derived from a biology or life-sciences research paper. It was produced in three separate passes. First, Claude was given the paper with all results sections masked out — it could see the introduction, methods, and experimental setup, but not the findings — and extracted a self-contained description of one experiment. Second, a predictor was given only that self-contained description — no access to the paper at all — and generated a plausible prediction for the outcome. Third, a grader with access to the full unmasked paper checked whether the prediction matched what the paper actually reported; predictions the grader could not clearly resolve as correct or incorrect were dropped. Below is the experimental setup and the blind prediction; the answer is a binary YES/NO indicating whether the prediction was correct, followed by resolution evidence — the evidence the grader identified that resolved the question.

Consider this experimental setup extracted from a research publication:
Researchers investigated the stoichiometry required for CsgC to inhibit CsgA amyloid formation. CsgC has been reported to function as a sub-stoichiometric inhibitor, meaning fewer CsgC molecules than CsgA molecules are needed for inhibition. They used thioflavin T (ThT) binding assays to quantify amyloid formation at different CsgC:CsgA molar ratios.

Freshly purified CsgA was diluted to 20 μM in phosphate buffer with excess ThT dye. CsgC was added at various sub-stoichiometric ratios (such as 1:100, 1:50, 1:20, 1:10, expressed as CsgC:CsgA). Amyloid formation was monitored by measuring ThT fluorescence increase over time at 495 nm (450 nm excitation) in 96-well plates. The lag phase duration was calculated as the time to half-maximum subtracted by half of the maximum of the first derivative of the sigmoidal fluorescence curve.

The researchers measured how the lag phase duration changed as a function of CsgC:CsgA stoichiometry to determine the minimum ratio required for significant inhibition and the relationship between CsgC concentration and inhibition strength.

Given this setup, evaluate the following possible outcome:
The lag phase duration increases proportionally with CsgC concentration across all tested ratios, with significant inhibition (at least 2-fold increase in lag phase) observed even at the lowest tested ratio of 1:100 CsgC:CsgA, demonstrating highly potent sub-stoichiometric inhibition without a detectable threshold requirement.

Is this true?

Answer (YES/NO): NO